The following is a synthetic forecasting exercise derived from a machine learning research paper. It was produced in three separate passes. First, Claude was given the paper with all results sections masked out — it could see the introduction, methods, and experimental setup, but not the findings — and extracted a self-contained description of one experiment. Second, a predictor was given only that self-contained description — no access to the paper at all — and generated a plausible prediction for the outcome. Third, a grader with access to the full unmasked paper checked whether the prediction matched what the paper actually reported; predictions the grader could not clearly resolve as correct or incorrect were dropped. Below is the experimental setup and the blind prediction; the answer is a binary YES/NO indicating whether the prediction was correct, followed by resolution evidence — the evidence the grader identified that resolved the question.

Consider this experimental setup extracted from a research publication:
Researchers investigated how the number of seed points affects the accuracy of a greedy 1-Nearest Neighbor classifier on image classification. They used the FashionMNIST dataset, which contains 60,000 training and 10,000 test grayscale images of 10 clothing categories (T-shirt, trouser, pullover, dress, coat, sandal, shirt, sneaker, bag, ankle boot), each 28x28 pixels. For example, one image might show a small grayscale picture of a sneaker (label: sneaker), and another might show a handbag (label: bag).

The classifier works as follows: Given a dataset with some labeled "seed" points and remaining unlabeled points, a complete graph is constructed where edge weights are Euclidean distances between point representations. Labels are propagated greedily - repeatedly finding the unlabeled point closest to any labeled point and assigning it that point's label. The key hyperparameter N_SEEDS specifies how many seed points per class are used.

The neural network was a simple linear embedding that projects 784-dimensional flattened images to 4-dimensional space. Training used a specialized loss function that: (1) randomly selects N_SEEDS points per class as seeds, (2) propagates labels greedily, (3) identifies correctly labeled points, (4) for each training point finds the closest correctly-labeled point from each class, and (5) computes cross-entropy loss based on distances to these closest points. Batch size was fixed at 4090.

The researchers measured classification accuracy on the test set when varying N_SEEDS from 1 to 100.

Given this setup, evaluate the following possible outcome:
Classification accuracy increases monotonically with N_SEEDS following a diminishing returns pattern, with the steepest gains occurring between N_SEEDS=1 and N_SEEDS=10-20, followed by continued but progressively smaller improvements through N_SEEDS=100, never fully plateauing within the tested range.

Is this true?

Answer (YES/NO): NO